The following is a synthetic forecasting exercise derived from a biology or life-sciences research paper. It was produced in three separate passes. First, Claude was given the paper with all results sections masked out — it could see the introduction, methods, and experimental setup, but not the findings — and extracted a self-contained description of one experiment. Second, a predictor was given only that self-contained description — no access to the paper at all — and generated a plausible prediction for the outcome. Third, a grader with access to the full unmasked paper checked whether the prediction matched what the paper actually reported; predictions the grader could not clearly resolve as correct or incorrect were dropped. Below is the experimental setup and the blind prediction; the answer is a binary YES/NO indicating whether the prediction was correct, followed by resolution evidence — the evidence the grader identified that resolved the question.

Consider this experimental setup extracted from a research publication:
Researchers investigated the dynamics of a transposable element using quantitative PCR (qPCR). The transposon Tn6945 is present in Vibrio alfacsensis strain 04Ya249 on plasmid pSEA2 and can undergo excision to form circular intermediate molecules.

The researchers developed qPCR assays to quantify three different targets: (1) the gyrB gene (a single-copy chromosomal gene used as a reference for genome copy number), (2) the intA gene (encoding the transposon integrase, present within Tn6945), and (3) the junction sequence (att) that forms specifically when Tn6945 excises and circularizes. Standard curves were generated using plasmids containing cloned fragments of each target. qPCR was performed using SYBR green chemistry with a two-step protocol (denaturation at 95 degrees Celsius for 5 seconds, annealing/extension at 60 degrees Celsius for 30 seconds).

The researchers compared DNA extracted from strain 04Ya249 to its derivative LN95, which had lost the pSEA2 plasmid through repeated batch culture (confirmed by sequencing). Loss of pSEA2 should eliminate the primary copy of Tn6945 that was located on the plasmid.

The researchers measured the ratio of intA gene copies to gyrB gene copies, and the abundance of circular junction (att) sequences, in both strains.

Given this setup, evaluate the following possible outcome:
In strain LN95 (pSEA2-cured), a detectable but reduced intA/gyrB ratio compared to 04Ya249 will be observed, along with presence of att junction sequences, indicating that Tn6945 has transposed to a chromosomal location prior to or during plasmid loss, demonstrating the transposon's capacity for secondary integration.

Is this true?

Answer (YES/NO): NO